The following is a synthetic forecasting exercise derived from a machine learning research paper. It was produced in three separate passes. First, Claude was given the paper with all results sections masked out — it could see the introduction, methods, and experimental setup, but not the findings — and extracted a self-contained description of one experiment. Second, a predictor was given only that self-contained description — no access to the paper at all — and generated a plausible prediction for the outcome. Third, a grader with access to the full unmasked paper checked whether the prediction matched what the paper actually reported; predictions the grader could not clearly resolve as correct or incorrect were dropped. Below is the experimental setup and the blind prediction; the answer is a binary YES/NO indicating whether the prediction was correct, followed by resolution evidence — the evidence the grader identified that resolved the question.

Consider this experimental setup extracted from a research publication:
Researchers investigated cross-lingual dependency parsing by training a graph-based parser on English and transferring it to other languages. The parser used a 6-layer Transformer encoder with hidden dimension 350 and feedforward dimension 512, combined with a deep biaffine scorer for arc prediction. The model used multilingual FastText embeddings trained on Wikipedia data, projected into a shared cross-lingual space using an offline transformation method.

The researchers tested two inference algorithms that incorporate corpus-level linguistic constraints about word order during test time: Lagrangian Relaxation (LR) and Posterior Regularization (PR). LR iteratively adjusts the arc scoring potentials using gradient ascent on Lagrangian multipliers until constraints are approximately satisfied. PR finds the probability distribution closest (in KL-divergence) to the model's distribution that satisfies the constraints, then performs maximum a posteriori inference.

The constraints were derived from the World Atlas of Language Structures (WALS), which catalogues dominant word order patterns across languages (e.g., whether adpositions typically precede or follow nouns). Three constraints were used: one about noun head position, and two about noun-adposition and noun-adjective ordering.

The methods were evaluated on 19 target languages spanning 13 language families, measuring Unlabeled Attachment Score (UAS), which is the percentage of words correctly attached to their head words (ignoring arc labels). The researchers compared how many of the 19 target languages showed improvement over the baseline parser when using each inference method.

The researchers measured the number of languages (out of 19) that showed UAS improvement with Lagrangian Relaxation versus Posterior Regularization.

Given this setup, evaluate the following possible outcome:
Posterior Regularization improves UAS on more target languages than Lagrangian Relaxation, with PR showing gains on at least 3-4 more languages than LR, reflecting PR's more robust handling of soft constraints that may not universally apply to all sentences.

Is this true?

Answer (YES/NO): NO